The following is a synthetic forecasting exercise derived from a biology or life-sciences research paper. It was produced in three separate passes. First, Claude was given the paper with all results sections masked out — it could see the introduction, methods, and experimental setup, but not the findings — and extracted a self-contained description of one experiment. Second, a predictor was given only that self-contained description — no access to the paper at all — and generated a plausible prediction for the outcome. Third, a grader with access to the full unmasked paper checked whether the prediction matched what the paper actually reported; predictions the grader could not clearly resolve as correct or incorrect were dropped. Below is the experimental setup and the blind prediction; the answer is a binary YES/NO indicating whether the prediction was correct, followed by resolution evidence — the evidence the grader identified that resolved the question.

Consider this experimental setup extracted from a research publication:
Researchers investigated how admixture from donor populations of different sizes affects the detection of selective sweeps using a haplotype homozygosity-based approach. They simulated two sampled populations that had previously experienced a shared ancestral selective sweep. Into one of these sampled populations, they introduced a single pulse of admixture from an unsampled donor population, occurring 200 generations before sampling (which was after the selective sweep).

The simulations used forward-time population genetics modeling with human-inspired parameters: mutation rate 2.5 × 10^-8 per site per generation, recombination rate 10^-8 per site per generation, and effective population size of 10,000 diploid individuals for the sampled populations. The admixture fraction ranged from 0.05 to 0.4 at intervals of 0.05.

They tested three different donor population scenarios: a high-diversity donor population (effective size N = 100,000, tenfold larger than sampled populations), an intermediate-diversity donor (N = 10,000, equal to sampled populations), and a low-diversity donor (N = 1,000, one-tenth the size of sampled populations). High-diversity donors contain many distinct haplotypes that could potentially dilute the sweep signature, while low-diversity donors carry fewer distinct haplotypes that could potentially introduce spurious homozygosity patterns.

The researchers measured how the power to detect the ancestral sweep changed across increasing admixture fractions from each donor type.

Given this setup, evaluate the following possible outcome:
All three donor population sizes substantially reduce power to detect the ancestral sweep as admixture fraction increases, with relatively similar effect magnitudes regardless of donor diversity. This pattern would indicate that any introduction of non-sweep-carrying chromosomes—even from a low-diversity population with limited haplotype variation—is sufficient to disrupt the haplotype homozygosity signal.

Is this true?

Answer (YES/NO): NO